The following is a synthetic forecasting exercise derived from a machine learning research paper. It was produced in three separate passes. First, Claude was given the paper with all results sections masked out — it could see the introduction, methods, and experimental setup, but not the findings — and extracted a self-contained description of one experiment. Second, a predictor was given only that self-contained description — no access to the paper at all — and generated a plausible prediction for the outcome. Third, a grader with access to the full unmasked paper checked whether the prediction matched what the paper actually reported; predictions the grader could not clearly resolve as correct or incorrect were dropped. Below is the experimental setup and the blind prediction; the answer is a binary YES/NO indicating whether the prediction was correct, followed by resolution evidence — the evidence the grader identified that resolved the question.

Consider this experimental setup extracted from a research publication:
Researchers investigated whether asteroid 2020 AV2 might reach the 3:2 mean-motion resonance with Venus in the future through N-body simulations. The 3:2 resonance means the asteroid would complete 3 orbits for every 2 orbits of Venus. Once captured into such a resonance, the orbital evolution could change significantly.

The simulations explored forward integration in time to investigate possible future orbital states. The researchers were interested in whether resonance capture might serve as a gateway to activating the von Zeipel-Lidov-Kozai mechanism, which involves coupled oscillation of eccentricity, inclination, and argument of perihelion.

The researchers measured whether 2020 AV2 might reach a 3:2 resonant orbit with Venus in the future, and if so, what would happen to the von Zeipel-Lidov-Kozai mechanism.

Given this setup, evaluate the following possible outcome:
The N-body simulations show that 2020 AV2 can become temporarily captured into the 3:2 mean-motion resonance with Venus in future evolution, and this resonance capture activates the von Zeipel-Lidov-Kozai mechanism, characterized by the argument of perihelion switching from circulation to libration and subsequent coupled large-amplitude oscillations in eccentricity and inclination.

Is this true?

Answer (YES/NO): YES